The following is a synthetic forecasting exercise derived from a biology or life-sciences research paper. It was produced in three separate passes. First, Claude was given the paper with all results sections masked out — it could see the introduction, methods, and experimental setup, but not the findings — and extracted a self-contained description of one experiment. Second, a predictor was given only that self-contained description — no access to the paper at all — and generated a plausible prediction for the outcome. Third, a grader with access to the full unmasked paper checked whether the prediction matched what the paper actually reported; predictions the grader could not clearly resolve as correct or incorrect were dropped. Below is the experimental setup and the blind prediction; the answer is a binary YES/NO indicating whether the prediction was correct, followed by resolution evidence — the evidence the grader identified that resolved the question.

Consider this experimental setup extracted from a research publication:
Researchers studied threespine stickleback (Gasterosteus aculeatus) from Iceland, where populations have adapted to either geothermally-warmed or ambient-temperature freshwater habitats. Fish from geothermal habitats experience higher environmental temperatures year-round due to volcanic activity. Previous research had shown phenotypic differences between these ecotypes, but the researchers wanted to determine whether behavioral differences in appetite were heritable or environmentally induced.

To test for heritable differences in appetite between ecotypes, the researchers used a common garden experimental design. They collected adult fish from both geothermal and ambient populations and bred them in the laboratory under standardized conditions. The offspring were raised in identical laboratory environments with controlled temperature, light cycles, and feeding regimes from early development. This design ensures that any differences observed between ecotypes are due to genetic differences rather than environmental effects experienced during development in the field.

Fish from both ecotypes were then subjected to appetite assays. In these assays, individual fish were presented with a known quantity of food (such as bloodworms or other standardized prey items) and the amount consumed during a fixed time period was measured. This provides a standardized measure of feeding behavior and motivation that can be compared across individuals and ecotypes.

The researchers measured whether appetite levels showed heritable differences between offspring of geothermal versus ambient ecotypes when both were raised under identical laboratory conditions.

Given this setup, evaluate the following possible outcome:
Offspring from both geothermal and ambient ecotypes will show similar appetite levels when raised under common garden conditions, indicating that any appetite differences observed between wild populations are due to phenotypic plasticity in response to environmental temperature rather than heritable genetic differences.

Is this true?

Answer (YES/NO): NO